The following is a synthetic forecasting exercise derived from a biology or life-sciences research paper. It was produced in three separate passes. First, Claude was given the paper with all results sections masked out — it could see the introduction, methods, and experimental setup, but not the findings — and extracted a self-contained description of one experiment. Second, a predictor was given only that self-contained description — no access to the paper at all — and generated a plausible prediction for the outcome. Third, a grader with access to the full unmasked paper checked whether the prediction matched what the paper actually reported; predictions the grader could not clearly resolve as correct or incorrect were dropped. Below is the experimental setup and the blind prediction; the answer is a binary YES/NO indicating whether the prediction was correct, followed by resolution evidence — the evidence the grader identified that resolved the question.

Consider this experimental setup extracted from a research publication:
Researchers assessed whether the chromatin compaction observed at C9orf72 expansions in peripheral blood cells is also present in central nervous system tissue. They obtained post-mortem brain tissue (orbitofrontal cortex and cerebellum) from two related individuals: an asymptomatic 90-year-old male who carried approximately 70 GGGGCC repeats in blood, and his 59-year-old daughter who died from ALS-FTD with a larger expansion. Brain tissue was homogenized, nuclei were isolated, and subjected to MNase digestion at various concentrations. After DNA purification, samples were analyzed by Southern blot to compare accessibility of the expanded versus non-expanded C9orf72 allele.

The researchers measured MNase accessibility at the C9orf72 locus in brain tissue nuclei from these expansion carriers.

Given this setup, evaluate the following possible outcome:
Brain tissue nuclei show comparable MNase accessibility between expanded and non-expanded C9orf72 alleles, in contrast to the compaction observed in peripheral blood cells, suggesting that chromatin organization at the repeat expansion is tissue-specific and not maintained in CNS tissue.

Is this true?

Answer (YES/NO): NO